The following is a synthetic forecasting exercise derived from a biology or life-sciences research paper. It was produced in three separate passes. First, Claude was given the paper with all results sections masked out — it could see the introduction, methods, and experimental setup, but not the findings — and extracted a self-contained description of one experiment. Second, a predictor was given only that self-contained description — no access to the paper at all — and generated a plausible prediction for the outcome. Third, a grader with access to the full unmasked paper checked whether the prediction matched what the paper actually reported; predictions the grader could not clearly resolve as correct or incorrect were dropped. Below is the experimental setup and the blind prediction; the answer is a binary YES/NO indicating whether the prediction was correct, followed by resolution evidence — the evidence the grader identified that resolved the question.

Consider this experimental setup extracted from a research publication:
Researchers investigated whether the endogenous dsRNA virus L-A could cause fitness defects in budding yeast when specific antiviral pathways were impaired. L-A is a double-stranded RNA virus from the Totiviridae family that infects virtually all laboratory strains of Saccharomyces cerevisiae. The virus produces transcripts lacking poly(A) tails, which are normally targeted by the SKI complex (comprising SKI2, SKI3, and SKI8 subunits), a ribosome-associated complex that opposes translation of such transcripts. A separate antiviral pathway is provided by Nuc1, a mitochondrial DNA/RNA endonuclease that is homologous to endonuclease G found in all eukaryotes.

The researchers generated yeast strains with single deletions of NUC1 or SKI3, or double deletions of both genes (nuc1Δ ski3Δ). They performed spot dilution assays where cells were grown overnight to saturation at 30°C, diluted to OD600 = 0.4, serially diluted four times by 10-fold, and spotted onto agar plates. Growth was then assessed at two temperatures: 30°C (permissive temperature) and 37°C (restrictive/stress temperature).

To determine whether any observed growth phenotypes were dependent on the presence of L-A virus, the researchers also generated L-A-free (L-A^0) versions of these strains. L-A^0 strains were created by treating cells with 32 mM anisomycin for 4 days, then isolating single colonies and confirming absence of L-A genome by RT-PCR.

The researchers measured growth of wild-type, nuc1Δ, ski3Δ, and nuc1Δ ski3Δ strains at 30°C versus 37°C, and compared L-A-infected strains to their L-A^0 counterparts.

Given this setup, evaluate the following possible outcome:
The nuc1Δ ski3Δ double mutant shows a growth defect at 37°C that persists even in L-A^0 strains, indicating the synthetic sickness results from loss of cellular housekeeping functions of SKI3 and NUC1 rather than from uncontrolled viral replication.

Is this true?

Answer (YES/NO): NO